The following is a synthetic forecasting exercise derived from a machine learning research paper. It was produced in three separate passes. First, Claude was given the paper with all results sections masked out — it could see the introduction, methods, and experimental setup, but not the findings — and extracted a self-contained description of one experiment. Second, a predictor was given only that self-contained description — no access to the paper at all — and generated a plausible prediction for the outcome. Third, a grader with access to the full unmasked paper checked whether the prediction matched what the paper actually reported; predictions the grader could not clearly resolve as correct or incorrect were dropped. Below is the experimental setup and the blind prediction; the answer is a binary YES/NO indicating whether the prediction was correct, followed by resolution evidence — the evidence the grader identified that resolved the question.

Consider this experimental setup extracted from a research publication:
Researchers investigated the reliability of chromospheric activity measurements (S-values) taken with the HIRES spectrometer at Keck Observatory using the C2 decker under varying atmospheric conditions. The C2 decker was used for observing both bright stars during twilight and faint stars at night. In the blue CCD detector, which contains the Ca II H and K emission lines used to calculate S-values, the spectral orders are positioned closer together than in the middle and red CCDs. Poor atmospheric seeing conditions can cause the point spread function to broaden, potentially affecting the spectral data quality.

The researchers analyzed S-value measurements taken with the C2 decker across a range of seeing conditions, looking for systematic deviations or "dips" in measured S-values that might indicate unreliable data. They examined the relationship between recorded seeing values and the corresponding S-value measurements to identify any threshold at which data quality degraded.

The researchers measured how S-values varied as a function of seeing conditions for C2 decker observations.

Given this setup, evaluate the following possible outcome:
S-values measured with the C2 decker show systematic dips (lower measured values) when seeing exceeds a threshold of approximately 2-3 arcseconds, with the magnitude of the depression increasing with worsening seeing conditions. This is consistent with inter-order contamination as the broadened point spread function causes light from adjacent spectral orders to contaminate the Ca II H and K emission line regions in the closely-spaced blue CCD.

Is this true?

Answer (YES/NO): NO